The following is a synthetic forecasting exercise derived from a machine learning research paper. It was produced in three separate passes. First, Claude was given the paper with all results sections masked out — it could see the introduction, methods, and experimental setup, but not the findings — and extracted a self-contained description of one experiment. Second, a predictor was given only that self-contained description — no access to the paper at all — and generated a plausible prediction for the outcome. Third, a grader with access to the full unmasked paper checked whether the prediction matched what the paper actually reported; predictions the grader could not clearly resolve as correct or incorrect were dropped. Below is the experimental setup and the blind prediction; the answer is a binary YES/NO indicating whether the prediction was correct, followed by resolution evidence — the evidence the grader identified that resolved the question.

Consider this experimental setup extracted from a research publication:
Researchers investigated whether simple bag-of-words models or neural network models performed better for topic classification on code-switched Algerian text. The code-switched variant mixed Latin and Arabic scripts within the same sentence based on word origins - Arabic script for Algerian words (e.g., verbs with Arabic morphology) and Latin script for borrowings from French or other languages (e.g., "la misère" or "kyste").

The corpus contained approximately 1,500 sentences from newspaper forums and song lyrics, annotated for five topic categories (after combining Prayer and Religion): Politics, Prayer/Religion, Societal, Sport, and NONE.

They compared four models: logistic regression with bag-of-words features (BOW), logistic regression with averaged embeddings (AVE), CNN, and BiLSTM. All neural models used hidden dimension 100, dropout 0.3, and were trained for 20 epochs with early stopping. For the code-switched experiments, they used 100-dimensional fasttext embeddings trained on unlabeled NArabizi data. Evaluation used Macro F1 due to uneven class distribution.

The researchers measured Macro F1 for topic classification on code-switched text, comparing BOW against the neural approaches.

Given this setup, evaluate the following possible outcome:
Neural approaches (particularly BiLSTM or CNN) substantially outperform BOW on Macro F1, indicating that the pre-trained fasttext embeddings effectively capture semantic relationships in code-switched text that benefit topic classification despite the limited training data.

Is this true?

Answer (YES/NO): NO